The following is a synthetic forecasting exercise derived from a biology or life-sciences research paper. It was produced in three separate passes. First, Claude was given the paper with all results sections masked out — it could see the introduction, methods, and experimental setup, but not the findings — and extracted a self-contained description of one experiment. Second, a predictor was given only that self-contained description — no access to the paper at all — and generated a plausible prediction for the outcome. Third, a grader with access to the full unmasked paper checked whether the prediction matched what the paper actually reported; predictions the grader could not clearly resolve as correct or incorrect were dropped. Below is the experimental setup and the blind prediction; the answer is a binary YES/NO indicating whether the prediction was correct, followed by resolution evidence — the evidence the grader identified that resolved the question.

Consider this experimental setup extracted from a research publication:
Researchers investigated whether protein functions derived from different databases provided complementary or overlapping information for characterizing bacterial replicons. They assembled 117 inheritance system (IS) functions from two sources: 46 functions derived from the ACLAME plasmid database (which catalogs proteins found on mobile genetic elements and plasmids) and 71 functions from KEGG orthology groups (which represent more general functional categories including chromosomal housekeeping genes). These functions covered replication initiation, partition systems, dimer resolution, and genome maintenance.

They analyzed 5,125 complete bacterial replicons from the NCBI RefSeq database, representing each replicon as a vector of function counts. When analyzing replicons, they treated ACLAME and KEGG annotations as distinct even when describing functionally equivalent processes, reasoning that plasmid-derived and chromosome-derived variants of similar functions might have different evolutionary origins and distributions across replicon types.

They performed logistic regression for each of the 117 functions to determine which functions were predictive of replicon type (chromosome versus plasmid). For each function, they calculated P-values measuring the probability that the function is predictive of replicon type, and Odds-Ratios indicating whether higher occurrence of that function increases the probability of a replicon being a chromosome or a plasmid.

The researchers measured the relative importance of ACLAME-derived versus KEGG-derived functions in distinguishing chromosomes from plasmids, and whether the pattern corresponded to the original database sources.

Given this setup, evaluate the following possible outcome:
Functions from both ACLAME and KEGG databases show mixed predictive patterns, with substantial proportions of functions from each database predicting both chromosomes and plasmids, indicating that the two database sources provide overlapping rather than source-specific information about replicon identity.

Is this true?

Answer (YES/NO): NO